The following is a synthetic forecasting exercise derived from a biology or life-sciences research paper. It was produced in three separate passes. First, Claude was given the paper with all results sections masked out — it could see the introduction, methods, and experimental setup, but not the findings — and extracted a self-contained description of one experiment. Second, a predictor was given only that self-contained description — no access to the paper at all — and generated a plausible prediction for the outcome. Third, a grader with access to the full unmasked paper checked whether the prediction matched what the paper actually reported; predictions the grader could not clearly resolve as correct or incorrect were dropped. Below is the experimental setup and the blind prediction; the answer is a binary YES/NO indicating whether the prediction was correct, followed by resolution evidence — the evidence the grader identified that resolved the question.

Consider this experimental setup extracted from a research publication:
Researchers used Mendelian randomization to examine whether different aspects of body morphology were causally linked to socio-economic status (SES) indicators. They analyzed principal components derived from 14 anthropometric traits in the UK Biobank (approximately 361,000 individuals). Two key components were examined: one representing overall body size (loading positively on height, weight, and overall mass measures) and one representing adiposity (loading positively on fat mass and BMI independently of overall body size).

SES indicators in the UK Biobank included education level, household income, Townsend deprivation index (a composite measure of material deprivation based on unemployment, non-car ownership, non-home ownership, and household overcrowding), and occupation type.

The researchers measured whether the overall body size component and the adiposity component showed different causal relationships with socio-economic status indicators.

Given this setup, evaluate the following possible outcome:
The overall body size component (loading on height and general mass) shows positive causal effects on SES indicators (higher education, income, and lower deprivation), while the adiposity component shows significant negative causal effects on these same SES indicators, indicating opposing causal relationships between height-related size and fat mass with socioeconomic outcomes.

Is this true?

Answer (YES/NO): NO